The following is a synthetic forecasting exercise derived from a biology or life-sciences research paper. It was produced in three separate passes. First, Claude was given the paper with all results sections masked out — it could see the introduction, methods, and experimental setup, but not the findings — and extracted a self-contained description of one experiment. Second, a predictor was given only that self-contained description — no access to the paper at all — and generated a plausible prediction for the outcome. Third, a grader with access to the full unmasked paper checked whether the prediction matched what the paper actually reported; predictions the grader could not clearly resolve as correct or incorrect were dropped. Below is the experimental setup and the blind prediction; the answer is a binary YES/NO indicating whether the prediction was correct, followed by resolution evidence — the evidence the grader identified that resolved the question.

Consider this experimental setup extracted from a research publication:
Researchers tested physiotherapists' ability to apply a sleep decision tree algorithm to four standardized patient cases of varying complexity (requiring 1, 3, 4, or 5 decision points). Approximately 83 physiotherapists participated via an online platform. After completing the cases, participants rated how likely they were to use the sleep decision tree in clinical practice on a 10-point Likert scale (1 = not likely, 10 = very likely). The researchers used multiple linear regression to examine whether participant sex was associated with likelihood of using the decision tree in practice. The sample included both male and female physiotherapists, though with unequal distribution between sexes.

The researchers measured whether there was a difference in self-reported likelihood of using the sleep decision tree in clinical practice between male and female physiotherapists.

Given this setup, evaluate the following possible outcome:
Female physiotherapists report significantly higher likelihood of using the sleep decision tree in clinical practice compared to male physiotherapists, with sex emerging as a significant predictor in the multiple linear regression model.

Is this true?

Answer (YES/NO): YES